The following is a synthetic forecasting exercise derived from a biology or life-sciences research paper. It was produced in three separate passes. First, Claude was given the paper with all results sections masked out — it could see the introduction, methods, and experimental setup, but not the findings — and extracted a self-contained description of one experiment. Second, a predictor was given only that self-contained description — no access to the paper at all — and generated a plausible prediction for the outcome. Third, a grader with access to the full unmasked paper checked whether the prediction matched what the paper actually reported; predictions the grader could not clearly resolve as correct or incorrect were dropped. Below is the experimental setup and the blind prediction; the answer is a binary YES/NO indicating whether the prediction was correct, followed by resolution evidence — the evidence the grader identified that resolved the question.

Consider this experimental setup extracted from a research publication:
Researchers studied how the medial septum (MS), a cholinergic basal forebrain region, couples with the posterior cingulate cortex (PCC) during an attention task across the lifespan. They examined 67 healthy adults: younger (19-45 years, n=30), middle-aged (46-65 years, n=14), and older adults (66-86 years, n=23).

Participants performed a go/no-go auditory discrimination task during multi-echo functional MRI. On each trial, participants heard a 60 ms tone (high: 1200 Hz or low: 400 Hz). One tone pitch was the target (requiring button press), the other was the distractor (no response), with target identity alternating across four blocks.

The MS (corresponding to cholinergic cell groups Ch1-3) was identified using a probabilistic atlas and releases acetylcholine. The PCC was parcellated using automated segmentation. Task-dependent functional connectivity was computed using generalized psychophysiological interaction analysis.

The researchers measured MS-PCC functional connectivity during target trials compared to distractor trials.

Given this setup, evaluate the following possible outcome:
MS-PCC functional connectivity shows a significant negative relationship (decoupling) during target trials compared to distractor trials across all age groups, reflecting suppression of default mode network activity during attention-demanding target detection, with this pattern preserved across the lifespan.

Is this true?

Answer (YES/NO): NO